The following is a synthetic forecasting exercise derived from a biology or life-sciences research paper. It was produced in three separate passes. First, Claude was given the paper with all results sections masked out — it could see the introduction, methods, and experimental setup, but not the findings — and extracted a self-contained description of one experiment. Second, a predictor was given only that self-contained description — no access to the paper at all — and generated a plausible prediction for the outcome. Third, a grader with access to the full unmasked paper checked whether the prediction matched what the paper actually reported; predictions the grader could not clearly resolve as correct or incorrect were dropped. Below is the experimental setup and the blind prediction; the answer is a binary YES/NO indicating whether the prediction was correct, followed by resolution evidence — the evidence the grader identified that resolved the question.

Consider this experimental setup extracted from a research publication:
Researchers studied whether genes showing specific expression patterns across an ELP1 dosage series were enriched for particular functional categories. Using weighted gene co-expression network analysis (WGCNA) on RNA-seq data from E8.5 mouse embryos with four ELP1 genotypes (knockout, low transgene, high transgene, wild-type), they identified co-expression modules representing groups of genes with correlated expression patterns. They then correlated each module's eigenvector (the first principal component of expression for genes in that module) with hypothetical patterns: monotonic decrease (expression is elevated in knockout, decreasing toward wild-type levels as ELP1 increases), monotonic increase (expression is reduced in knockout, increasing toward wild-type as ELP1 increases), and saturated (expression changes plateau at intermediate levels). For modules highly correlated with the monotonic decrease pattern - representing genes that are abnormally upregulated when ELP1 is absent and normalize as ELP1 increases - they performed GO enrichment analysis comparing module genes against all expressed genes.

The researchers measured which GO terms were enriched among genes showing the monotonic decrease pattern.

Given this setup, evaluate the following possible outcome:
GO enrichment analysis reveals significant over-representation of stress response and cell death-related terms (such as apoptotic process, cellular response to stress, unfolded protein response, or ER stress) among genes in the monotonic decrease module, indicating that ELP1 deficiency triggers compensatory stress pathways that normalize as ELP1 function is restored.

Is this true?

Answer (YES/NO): NO